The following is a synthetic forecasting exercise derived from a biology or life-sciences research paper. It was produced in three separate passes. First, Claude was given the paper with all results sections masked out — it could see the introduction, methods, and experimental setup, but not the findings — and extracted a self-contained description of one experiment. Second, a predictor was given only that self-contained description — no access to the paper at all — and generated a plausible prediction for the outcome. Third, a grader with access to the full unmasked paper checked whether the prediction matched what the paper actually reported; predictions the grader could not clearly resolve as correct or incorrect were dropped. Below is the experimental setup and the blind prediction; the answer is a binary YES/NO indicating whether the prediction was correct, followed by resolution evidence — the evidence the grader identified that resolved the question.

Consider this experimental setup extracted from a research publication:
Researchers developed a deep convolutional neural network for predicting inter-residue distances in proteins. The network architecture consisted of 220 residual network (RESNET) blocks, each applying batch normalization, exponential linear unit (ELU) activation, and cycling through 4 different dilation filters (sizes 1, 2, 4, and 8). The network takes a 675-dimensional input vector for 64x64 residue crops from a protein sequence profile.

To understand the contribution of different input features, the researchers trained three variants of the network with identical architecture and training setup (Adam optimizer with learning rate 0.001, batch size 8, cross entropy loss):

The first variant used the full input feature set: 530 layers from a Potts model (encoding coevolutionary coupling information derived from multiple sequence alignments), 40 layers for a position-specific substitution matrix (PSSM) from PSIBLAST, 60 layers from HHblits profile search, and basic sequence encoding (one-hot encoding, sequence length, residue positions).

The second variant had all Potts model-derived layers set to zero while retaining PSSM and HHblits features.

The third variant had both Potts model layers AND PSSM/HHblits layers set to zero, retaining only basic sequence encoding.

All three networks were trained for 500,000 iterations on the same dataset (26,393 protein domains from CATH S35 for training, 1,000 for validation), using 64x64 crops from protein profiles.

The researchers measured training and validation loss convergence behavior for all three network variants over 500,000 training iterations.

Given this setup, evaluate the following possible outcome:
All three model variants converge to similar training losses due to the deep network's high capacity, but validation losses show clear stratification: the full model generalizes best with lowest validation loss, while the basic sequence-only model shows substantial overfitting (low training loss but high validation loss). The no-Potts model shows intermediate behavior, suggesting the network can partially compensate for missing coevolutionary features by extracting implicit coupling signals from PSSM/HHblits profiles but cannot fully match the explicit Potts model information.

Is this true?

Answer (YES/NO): NO